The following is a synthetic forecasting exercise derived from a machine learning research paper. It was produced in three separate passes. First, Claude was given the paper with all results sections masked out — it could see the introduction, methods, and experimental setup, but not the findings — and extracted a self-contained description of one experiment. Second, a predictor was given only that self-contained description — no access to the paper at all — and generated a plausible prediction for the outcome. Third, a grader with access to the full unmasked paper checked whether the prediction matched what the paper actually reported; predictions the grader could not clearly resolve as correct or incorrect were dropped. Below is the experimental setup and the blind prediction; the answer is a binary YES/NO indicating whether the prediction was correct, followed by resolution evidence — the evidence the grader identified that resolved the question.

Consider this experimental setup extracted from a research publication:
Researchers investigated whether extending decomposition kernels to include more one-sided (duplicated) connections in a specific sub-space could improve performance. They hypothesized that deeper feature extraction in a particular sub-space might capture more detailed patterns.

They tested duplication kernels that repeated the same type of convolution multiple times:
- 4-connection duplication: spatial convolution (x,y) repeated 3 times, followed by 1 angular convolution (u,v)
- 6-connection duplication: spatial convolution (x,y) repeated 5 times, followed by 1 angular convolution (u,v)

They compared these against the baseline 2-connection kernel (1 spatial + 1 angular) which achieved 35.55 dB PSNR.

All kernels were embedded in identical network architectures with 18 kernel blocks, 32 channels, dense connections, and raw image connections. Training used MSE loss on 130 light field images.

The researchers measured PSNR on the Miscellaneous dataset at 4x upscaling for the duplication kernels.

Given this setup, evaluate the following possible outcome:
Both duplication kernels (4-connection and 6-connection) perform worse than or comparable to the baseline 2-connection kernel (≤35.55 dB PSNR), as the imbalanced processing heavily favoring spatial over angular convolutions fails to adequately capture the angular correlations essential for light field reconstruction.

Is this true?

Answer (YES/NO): NO